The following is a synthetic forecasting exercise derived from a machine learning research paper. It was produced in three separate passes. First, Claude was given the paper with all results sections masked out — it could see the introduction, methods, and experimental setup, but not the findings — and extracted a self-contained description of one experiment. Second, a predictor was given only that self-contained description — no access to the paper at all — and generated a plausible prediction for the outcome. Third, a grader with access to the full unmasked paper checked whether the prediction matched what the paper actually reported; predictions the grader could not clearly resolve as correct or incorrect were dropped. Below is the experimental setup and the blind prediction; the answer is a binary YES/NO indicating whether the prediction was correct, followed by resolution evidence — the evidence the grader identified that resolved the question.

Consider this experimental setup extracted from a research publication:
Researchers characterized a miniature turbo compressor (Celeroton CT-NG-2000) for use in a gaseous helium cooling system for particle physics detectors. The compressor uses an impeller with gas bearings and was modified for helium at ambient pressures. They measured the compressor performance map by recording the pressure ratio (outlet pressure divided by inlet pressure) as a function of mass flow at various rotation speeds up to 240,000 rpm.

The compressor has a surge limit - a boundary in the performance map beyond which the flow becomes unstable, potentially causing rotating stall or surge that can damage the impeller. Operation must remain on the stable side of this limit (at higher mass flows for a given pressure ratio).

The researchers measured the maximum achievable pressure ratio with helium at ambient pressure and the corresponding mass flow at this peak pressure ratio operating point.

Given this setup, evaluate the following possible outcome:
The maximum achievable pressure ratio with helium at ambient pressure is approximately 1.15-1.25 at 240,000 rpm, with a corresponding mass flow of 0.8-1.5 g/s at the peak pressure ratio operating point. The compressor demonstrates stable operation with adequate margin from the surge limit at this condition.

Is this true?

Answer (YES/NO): NO